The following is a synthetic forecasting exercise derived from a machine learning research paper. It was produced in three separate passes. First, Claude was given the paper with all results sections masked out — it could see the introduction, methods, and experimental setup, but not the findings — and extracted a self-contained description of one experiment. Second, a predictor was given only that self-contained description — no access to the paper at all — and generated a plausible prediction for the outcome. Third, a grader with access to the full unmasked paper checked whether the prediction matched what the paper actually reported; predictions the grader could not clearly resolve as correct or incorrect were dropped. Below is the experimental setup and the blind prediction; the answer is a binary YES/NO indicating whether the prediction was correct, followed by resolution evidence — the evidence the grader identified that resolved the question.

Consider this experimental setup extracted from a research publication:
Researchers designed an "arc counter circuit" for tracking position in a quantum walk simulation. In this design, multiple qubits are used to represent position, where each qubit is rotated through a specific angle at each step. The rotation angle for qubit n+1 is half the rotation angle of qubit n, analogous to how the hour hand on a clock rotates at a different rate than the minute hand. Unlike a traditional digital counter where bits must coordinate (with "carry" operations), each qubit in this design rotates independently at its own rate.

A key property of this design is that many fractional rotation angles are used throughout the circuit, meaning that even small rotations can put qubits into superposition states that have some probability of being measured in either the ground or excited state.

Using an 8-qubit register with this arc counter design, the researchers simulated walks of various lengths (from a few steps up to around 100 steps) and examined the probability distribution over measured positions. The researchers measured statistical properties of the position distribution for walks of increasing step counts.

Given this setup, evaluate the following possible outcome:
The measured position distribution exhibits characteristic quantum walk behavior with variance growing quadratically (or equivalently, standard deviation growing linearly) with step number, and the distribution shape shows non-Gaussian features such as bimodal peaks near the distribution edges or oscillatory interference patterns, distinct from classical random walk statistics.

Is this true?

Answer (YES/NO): NO